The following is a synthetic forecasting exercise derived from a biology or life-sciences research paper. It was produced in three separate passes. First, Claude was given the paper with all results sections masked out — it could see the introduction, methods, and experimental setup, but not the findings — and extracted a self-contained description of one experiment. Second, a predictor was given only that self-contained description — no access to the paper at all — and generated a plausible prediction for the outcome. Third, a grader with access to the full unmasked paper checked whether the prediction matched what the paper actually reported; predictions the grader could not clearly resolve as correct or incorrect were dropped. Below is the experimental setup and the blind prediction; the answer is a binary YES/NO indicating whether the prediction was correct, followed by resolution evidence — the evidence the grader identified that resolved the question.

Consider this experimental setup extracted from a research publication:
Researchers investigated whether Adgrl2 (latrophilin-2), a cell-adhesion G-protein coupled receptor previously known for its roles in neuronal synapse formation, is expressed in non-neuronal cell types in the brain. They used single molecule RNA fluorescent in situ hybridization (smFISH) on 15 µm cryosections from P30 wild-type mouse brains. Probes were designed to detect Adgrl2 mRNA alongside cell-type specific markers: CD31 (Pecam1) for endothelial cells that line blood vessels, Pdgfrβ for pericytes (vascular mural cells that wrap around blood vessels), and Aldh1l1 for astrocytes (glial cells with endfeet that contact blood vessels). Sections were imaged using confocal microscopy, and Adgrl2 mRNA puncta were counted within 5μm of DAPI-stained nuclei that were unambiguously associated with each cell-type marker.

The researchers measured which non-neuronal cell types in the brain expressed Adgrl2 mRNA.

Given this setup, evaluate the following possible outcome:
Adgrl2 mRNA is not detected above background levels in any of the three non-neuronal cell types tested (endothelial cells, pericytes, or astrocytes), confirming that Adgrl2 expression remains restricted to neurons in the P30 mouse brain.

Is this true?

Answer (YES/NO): NO